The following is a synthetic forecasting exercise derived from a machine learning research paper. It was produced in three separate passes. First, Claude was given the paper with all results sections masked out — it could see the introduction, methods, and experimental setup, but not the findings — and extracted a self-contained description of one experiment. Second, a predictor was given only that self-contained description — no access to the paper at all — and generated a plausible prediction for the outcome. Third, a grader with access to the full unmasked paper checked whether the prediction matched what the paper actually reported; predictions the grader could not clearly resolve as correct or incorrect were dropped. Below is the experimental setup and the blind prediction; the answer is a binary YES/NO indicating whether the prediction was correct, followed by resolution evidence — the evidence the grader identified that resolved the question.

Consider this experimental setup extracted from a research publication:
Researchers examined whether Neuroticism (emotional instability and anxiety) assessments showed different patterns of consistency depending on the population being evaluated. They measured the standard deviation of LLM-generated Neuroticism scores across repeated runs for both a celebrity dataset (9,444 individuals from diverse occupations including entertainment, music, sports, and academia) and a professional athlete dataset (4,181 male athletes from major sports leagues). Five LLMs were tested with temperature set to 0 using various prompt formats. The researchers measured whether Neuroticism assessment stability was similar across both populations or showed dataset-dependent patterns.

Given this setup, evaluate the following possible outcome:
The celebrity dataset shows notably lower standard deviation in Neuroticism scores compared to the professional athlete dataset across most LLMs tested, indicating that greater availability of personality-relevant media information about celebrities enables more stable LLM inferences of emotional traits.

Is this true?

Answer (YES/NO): YES